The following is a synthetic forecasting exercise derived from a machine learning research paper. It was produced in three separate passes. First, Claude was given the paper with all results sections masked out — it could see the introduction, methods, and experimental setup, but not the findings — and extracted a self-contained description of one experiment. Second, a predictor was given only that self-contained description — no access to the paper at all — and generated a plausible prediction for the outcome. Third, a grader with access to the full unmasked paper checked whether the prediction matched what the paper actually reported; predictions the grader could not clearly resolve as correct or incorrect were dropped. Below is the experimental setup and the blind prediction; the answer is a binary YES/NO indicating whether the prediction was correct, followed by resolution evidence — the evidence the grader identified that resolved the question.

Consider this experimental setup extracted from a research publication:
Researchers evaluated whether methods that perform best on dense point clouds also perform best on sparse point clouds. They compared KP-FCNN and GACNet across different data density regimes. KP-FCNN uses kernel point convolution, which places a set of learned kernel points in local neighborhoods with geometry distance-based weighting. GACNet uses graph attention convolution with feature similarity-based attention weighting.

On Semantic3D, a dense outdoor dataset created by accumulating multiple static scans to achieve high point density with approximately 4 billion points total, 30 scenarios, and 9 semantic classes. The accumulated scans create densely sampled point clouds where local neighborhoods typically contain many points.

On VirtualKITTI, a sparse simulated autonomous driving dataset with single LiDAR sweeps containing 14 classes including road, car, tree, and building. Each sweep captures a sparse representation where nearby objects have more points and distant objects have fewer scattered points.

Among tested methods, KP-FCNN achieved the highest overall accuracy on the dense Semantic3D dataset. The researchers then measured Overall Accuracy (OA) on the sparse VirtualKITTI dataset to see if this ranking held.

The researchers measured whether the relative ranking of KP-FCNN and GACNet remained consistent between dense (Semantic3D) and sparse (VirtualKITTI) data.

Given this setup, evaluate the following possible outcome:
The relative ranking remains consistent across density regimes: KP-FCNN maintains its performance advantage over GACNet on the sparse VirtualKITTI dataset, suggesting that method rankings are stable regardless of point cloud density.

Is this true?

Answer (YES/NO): NO